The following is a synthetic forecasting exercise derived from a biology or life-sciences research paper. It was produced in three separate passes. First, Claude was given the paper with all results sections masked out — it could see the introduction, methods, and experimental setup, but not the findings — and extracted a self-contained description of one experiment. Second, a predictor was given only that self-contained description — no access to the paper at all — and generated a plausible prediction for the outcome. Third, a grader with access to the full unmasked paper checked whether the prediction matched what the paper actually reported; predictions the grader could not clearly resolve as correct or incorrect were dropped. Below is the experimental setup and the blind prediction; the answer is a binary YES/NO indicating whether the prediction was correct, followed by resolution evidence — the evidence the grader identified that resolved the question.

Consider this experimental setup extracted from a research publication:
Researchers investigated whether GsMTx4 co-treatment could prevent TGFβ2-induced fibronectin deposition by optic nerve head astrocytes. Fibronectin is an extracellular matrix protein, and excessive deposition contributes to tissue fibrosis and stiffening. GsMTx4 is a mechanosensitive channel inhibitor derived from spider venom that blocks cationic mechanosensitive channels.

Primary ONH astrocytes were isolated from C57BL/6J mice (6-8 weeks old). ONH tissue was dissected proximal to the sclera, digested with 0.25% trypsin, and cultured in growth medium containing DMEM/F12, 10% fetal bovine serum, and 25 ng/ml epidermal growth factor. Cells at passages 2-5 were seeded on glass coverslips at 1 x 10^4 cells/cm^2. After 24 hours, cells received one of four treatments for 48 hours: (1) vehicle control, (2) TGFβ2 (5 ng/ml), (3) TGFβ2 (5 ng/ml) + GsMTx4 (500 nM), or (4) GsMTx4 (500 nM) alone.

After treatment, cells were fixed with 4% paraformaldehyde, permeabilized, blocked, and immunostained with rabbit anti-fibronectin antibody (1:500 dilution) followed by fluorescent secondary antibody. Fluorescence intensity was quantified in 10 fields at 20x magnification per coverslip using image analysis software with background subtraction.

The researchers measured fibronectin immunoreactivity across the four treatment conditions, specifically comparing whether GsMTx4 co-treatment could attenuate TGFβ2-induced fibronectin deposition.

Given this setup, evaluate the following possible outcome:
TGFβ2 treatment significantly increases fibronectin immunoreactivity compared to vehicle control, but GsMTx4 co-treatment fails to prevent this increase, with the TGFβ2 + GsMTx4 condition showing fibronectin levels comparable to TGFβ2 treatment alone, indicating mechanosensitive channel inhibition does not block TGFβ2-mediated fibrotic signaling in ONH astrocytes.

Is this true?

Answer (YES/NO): NO